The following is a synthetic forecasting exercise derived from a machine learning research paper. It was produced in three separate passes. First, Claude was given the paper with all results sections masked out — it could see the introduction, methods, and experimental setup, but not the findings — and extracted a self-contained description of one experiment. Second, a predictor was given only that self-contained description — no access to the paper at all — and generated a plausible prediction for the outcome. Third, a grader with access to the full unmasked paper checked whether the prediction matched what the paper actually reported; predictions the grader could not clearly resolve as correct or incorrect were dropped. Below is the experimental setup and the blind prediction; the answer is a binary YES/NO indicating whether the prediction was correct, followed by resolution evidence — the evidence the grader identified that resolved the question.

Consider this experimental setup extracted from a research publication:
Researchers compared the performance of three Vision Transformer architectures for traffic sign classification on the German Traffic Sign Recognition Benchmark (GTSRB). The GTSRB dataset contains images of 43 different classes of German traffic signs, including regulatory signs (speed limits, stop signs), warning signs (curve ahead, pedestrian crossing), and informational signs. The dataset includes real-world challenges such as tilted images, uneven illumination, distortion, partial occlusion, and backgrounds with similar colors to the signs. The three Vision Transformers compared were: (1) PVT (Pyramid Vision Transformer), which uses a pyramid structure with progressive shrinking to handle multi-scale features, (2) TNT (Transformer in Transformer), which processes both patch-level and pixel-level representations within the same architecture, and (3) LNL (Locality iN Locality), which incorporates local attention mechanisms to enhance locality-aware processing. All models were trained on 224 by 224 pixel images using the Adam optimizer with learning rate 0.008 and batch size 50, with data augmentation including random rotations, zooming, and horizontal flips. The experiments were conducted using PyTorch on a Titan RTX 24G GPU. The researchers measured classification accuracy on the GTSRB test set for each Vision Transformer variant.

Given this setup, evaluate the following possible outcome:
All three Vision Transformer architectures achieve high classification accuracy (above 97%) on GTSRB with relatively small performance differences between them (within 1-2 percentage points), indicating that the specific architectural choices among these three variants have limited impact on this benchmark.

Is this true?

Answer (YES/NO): NO